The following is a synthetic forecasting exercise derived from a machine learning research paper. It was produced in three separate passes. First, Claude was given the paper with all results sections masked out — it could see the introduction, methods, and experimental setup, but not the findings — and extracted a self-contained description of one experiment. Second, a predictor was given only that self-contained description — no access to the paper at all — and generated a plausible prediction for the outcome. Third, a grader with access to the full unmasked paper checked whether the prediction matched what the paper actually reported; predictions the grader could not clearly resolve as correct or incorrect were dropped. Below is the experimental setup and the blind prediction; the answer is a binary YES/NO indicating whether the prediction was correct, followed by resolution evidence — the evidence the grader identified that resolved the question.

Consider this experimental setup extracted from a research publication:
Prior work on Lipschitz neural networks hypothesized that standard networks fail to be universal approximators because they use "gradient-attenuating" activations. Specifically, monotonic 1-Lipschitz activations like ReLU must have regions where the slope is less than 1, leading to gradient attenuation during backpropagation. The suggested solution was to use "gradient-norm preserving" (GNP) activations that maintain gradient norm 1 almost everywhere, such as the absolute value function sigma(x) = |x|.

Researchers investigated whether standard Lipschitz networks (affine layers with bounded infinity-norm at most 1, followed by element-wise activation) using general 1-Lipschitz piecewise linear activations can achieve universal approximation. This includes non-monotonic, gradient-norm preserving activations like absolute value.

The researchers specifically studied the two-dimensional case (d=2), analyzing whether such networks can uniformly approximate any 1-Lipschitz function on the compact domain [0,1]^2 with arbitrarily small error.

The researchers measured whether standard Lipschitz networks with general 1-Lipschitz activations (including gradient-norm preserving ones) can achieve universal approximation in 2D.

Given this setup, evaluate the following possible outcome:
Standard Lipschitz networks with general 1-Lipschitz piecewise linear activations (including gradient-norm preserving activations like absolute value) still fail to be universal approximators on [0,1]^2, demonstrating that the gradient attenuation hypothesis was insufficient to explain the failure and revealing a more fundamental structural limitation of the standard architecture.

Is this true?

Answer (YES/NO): YES